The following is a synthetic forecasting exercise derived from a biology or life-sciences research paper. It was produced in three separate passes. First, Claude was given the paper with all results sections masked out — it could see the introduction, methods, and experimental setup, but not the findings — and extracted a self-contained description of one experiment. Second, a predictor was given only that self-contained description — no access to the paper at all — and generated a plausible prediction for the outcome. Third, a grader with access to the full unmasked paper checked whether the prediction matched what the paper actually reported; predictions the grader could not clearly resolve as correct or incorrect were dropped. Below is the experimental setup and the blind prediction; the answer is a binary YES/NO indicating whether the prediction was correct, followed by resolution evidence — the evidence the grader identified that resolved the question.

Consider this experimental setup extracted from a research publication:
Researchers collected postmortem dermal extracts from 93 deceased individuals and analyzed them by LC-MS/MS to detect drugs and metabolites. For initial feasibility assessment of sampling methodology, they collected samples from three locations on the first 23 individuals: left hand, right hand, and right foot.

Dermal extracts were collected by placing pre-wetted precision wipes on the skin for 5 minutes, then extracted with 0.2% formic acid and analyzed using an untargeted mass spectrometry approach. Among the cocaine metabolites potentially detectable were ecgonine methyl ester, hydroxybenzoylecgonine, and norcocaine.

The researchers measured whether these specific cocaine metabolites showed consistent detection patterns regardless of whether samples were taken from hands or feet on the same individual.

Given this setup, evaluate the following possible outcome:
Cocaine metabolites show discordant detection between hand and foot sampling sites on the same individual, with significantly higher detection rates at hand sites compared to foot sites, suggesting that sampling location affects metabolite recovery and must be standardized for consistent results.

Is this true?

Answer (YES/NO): NO